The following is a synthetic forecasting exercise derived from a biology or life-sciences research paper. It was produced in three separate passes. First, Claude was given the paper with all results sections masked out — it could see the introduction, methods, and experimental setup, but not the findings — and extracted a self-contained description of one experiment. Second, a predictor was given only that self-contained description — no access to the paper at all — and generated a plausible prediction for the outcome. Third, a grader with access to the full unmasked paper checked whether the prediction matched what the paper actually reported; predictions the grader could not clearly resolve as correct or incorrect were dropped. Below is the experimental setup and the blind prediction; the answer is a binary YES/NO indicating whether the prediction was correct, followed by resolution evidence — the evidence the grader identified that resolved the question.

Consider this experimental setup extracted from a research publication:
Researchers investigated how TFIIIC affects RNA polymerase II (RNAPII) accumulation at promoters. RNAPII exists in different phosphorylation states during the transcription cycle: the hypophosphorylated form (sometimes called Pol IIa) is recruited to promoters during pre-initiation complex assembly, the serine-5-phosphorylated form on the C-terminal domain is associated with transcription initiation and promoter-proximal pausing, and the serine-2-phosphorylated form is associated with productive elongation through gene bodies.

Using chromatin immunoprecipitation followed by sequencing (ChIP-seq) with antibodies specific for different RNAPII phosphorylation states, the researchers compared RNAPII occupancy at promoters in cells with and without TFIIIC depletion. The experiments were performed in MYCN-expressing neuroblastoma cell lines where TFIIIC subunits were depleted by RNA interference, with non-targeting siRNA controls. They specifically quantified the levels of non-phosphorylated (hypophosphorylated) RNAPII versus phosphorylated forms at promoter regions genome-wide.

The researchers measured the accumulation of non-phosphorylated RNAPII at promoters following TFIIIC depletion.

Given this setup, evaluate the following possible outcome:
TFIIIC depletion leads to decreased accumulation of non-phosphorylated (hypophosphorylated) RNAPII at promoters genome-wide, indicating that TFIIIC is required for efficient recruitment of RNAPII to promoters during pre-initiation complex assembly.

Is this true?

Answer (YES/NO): NO